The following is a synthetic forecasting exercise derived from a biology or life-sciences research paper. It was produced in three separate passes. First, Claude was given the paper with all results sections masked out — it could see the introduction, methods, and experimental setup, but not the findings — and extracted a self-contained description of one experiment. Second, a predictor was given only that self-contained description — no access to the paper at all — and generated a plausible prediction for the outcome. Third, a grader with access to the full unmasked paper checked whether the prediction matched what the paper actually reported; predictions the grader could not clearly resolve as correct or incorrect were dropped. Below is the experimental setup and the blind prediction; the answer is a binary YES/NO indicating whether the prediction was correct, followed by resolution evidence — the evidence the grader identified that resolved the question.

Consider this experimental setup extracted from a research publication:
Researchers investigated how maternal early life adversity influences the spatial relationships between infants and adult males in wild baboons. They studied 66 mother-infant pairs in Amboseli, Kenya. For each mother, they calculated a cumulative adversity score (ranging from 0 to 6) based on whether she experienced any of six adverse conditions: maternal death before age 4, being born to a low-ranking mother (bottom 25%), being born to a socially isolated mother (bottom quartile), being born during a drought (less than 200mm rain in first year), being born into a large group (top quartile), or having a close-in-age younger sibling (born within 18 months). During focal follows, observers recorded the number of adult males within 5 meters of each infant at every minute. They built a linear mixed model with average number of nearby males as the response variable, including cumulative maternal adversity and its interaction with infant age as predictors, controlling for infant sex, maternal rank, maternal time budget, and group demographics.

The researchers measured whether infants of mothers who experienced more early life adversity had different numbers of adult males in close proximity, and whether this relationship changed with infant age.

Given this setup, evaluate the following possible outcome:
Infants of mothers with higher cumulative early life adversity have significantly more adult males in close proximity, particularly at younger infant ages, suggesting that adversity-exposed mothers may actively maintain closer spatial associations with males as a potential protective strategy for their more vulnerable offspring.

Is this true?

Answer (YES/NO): YES